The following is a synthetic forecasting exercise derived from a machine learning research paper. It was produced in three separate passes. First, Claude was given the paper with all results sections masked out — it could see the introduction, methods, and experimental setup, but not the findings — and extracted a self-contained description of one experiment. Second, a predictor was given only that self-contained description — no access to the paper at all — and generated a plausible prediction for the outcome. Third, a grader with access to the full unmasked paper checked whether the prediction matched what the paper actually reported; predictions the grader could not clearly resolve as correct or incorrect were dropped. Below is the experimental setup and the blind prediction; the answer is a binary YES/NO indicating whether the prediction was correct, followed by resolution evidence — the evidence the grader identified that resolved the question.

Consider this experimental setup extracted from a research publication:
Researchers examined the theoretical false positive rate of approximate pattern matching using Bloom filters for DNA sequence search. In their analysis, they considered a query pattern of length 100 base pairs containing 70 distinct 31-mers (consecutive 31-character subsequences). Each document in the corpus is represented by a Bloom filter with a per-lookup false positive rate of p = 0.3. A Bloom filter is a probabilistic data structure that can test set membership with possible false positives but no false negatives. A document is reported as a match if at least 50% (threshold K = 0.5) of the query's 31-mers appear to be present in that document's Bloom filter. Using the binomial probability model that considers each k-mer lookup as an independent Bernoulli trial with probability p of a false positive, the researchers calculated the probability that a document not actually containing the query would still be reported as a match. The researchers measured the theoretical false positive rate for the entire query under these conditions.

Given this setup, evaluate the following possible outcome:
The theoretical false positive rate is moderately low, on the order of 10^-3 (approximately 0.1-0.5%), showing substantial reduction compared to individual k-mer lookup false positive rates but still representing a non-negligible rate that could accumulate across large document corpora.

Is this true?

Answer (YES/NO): NO